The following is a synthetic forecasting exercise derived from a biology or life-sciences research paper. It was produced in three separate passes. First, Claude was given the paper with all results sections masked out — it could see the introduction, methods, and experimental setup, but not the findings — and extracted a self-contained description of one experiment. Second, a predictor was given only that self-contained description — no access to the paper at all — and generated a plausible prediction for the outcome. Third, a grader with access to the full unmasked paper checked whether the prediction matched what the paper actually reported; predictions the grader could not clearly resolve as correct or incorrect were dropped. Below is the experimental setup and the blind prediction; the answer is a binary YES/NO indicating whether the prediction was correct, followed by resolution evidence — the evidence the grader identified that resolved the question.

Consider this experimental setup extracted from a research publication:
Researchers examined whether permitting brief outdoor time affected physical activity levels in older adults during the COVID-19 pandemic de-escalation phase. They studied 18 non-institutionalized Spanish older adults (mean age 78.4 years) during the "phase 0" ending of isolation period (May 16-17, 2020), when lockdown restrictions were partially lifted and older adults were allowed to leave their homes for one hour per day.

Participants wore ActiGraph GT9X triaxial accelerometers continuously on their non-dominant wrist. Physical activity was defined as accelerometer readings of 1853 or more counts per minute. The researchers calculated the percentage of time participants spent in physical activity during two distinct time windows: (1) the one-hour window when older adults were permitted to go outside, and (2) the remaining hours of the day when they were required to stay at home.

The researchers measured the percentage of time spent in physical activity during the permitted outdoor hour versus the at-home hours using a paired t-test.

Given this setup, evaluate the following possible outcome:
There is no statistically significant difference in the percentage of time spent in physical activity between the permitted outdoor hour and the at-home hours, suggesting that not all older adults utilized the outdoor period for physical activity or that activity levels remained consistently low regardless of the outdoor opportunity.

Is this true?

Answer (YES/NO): NO